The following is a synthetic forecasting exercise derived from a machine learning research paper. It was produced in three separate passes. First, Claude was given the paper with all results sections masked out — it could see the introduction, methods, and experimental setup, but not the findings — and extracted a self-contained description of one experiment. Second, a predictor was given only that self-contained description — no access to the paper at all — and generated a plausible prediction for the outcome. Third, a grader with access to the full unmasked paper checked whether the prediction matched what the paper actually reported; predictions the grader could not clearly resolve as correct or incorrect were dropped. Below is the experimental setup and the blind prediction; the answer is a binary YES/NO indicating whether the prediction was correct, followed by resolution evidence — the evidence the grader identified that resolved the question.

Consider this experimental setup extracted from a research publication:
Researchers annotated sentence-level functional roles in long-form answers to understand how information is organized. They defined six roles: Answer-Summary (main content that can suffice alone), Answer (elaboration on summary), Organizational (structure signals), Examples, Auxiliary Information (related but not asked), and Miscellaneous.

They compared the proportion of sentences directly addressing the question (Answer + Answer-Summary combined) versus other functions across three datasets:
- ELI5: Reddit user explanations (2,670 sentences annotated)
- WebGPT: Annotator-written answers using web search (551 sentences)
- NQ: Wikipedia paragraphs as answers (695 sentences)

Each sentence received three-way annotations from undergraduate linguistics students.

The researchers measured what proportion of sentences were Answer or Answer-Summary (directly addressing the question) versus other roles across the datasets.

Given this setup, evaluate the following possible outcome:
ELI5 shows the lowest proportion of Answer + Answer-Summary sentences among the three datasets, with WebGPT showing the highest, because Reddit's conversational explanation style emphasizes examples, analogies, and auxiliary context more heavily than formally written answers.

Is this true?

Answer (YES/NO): NO